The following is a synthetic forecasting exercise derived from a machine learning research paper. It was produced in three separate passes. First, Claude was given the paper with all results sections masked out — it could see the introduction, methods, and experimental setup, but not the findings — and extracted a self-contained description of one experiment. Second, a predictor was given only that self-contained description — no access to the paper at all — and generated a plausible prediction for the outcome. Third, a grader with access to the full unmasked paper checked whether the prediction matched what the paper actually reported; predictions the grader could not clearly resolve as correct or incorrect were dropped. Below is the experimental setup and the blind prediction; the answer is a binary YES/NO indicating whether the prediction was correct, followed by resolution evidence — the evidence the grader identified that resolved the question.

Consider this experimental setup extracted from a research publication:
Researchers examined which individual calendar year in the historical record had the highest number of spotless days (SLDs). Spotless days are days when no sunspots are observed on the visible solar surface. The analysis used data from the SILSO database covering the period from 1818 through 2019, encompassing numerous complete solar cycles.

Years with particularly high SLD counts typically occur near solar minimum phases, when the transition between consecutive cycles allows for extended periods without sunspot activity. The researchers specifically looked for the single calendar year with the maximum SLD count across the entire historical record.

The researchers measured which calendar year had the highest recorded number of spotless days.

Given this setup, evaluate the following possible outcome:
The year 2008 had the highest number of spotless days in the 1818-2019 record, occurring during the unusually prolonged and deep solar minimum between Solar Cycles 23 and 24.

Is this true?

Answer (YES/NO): NO